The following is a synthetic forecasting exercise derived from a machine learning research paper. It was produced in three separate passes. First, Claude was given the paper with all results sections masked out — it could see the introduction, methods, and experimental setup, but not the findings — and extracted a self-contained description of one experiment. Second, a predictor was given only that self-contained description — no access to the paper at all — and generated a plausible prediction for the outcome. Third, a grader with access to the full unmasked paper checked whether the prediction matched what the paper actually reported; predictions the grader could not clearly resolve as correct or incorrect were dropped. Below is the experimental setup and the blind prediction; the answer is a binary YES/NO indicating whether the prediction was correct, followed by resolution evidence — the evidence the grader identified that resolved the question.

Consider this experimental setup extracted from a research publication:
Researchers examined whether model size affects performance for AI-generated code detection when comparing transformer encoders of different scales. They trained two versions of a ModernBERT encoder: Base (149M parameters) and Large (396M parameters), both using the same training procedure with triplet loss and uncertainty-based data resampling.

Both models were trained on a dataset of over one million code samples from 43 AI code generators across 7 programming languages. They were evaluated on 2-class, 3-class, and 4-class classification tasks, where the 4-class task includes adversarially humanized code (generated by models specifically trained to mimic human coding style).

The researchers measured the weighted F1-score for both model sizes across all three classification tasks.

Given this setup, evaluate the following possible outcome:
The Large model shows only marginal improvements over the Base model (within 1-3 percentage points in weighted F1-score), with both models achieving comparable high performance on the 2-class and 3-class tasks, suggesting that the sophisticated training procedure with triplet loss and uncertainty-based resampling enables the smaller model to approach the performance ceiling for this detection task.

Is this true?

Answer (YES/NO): YES